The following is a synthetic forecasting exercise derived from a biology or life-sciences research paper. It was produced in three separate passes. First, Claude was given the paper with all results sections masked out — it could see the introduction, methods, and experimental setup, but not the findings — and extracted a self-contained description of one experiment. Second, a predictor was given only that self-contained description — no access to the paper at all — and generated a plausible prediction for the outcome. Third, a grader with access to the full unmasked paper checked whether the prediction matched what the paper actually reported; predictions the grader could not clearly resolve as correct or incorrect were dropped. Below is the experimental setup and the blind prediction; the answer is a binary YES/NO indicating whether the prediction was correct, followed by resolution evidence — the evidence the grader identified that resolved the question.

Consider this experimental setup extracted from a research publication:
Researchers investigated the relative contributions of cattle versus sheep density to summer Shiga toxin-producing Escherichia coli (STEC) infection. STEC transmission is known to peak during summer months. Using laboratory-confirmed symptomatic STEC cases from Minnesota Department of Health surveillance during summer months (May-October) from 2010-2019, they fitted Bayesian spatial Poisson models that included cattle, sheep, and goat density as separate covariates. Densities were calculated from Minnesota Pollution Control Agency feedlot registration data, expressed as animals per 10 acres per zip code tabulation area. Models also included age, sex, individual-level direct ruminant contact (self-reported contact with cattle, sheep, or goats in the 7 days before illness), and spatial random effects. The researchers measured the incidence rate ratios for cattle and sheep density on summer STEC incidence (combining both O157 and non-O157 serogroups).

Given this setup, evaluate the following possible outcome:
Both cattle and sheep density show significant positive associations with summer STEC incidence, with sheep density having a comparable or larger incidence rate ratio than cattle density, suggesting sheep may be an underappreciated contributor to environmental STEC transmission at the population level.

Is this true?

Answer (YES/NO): NO